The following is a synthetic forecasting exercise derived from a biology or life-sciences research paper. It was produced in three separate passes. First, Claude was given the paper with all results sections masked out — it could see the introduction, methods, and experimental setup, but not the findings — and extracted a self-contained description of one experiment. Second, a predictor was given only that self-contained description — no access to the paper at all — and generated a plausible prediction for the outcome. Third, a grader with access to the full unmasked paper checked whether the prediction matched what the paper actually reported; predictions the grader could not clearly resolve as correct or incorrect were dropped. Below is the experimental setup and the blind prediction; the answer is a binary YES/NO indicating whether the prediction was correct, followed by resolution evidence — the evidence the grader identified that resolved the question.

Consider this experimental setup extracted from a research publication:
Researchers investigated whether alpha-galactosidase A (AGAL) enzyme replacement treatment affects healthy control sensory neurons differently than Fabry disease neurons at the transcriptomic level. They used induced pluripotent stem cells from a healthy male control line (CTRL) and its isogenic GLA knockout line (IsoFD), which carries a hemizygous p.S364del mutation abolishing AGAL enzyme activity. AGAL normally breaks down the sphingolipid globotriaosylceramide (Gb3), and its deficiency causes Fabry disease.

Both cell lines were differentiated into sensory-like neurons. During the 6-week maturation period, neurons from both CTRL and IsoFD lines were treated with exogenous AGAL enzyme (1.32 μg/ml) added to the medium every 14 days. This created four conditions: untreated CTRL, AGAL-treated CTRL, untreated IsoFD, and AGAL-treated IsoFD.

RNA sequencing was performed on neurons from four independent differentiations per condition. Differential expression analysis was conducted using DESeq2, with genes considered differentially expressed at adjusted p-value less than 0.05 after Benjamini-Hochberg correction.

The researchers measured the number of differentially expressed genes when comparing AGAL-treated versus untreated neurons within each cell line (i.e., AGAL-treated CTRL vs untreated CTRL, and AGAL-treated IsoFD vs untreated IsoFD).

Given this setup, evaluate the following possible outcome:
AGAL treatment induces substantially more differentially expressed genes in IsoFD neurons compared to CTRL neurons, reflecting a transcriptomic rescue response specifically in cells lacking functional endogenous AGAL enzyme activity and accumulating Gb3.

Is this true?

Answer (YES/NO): NO